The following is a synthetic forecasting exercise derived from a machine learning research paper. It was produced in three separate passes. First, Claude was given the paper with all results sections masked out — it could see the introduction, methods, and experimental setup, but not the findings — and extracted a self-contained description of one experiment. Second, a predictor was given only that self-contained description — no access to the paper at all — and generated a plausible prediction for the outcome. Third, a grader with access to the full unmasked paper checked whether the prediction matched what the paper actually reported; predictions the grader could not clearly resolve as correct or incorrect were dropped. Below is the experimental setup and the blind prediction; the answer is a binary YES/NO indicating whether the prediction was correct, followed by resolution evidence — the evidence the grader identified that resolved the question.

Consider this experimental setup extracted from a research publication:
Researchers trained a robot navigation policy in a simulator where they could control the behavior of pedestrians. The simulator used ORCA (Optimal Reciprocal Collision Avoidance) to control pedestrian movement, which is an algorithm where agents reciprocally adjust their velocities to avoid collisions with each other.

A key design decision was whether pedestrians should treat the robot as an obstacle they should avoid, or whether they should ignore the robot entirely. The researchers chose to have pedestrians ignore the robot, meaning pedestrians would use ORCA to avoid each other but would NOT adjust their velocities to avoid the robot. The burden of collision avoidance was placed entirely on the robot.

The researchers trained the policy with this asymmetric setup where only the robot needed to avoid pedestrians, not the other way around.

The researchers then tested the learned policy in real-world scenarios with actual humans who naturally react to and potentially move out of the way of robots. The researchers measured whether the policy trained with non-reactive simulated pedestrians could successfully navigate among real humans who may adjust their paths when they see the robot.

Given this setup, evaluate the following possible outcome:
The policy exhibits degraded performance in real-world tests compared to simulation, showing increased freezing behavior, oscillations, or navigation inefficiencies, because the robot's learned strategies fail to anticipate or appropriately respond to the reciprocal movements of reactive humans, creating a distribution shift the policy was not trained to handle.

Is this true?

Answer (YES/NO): NO